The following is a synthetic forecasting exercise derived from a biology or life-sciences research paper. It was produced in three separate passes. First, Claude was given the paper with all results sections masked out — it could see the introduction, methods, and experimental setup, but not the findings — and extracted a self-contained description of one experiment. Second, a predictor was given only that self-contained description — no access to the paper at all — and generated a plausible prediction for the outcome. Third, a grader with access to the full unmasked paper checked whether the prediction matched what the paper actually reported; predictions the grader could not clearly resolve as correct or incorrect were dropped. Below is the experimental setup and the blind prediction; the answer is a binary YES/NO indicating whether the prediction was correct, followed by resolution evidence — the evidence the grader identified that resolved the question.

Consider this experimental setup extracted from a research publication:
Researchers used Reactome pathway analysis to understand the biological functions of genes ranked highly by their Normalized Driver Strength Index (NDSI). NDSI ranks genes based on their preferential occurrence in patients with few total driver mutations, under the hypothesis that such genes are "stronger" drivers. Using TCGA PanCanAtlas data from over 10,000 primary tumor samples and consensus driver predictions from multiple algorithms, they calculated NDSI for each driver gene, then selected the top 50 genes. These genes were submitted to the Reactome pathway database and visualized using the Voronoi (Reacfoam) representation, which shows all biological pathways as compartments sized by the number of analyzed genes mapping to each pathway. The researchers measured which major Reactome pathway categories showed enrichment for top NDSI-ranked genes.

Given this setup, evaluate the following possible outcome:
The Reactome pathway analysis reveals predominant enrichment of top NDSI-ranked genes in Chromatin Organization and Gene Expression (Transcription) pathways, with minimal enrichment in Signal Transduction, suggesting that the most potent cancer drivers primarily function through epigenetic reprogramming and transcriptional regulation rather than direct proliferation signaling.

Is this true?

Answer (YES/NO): NO